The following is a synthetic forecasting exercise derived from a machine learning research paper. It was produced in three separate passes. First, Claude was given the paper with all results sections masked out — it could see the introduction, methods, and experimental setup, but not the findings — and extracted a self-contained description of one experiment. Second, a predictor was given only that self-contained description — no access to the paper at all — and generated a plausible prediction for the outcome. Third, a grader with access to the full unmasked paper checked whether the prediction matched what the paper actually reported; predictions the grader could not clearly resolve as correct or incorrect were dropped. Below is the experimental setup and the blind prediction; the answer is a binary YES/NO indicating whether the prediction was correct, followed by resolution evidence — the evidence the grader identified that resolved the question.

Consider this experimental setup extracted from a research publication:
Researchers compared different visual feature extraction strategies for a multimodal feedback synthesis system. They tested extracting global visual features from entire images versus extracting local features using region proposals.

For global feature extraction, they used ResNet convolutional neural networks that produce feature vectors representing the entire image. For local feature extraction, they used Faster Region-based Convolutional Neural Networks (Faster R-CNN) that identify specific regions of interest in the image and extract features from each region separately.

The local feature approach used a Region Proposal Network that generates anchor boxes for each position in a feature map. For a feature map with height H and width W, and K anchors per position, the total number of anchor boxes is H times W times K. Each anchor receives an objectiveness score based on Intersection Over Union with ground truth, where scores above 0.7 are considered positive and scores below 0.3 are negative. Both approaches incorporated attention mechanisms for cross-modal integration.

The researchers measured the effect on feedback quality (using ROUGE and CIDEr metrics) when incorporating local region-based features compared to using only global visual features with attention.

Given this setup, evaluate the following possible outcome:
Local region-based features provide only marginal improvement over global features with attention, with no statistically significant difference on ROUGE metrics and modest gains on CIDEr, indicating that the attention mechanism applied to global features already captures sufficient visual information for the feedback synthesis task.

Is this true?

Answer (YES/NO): NO